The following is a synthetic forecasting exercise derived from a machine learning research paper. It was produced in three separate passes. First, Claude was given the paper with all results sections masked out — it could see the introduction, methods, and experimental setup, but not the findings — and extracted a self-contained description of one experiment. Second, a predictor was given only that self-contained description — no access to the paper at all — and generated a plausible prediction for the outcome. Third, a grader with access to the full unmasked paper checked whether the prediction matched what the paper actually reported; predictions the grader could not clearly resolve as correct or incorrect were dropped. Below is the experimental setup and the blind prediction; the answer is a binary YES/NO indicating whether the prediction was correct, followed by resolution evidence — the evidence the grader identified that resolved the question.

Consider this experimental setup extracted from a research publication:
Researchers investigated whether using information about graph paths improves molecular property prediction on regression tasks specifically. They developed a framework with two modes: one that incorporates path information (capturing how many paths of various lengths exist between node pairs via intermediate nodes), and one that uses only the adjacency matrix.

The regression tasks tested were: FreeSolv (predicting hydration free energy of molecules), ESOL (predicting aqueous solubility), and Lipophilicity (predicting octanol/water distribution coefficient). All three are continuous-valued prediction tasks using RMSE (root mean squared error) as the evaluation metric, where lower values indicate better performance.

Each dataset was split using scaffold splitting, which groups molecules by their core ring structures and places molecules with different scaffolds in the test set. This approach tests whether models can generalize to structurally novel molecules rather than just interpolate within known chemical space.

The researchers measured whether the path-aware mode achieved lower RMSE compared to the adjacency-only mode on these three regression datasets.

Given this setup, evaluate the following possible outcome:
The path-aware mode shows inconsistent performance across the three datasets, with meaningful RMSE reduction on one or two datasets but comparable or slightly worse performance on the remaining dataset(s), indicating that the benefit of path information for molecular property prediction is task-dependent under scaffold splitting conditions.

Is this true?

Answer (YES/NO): YES